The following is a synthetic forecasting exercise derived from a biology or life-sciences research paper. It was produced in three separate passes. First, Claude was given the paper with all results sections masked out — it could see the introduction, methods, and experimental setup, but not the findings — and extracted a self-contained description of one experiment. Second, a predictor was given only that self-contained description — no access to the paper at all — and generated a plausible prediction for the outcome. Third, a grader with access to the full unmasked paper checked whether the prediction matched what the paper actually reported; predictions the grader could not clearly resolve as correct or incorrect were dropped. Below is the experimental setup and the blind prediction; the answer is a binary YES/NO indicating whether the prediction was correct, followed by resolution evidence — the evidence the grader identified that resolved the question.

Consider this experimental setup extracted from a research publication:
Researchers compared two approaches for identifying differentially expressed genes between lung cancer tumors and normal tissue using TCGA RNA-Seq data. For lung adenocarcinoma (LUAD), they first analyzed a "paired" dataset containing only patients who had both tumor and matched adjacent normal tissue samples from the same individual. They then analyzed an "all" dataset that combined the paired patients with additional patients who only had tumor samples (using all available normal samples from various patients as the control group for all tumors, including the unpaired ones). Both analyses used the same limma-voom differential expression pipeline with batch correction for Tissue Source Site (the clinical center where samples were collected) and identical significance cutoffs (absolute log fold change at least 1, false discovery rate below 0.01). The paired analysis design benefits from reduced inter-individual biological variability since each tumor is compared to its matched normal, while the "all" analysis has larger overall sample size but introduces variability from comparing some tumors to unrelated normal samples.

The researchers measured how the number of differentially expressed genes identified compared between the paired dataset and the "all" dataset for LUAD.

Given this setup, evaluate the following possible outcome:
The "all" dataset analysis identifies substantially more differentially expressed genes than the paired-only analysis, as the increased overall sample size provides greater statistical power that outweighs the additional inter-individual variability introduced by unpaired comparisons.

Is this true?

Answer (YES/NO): NO